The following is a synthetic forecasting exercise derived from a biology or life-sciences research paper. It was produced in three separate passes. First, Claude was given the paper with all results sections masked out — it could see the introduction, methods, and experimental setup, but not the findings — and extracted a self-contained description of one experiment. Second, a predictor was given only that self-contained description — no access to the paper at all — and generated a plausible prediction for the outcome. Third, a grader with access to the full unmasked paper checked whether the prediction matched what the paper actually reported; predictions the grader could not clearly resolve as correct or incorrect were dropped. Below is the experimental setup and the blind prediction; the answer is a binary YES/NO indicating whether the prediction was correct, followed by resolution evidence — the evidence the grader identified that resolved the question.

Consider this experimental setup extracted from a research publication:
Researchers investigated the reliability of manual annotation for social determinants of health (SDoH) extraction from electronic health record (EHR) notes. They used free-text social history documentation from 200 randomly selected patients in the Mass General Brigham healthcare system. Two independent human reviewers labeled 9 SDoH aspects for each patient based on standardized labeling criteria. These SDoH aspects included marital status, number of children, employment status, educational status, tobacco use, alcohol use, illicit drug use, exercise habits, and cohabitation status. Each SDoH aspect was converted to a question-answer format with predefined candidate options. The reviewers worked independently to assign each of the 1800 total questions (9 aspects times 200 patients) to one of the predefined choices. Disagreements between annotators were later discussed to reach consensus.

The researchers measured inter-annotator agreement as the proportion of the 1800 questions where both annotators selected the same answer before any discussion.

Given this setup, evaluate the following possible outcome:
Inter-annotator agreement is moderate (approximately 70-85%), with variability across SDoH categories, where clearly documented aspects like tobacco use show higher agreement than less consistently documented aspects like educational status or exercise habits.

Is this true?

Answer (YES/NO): NO